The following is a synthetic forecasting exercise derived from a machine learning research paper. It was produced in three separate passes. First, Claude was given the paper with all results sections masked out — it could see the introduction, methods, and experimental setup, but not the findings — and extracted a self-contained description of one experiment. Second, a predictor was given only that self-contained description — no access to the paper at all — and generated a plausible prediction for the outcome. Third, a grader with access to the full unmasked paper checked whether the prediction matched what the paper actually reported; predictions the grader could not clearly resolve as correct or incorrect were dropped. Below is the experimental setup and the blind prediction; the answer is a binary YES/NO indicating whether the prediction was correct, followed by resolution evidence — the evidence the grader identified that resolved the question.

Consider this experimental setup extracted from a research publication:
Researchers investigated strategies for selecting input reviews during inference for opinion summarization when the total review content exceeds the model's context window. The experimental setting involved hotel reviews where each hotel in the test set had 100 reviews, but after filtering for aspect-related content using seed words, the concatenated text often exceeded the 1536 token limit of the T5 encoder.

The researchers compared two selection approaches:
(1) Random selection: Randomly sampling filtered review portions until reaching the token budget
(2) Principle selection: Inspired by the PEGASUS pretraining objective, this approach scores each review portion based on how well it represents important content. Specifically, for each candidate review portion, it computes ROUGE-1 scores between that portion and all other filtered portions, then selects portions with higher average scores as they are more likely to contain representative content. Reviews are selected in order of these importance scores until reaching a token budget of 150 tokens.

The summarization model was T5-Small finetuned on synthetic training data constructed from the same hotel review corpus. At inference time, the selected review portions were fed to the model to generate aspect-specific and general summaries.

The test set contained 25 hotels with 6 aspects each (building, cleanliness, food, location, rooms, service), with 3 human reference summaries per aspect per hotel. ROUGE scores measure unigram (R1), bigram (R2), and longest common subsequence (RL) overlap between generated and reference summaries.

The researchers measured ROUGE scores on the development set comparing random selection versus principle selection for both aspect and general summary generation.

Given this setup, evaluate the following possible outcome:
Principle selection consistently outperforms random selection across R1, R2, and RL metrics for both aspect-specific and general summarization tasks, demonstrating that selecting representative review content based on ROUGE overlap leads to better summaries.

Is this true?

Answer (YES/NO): YES